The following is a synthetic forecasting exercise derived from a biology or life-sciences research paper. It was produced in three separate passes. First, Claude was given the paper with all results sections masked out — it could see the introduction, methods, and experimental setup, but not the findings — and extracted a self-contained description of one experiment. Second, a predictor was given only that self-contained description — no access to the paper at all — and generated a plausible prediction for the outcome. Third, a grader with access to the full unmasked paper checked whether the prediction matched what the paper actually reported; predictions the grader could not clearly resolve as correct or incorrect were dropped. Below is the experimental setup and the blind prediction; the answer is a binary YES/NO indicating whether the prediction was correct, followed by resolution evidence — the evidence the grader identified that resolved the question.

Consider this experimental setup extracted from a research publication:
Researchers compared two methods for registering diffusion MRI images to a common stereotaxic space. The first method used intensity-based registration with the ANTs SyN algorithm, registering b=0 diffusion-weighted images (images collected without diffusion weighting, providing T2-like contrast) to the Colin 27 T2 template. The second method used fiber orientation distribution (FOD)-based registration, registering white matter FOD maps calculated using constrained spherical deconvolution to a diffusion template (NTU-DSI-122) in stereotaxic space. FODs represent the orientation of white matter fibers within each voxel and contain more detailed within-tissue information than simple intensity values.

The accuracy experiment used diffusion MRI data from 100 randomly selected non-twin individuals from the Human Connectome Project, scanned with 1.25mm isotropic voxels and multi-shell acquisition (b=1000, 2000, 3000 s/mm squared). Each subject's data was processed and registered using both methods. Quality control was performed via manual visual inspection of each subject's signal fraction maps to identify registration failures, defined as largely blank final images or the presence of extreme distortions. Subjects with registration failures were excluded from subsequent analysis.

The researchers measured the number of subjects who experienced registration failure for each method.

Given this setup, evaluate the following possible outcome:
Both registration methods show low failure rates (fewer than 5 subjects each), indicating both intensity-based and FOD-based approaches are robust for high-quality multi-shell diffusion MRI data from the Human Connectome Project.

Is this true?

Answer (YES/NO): YES